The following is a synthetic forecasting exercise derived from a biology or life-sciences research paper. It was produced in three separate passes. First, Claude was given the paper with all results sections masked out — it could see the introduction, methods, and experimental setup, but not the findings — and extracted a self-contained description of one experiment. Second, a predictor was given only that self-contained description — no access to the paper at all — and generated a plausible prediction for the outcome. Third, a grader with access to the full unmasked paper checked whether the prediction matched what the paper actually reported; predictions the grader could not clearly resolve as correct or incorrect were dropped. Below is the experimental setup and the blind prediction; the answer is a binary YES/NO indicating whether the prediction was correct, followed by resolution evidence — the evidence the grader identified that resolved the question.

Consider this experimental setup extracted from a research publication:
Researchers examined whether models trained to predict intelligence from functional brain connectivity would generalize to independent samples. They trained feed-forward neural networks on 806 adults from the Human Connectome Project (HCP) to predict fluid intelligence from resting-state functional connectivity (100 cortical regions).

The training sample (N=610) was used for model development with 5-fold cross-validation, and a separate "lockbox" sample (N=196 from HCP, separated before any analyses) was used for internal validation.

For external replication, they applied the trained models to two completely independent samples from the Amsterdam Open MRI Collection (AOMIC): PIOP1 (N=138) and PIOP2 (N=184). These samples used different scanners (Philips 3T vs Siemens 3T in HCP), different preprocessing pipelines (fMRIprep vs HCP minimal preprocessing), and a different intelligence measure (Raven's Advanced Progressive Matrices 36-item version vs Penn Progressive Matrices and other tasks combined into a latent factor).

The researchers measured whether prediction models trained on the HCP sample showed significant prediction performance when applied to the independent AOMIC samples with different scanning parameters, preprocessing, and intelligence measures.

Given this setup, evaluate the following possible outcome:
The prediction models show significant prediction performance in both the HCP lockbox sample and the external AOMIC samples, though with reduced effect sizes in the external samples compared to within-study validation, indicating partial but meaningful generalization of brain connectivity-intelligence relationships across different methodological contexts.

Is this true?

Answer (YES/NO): YES